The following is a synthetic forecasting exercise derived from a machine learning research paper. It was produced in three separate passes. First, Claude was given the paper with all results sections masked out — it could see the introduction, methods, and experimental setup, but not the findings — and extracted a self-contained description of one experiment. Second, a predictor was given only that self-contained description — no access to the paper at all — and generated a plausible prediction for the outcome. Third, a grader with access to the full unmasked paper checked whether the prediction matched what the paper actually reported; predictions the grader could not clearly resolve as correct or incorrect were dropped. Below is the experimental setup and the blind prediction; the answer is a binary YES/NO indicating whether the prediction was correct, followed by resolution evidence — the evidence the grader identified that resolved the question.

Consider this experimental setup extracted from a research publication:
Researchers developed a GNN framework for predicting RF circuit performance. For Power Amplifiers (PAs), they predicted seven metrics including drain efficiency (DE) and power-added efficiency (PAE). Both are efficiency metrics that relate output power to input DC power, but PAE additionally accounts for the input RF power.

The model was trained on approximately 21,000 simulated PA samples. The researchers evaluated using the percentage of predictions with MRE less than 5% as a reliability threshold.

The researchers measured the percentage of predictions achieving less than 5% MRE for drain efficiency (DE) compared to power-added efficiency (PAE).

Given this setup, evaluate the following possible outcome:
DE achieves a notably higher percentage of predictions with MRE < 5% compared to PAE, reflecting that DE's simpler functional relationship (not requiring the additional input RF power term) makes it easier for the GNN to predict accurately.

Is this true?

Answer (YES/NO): NO